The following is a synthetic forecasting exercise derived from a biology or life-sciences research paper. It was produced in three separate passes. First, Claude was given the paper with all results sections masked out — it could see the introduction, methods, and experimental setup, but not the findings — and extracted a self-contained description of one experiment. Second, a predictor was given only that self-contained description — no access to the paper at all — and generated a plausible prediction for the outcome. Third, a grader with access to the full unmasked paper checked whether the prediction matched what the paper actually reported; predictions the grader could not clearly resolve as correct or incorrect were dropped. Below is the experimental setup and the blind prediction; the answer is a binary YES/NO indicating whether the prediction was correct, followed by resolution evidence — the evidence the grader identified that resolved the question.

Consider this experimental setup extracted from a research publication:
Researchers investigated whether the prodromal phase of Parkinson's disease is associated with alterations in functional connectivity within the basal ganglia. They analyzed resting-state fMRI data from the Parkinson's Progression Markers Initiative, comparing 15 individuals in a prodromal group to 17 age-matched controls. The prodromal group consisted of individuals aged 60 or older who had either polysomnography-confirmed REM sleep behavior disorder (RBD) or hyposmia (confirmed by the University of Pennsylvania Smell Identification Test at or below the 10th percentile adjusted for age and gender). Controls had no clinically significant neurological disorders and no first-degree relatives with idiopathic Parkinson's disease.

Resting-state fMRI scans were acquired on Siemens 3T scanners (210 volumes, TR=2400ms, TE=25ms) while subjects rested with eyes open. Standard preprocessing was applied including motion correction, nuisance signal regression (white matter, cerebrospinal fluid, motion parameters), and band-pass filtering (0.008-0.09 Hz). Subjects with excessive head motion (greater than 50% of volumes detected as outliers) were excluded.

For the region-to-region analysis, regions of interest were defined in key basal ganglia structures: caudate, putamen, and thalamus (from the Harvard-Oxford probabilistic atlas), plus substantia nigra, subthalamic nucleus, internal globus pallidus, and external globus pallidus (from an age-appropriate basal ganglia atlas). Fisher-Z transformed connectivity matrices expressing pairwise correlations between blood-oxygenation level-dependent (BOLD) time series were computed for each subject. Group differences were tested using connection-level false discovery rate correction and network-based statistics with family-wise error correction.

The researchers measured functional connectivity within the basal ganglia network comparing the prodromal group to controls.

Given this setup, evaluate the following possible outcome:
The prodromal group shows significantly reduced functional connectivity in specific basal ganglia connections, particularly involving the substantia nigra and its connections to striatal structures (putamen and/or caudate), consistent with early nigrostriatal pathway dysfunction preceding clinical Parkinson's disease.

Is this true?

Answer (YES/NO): NO